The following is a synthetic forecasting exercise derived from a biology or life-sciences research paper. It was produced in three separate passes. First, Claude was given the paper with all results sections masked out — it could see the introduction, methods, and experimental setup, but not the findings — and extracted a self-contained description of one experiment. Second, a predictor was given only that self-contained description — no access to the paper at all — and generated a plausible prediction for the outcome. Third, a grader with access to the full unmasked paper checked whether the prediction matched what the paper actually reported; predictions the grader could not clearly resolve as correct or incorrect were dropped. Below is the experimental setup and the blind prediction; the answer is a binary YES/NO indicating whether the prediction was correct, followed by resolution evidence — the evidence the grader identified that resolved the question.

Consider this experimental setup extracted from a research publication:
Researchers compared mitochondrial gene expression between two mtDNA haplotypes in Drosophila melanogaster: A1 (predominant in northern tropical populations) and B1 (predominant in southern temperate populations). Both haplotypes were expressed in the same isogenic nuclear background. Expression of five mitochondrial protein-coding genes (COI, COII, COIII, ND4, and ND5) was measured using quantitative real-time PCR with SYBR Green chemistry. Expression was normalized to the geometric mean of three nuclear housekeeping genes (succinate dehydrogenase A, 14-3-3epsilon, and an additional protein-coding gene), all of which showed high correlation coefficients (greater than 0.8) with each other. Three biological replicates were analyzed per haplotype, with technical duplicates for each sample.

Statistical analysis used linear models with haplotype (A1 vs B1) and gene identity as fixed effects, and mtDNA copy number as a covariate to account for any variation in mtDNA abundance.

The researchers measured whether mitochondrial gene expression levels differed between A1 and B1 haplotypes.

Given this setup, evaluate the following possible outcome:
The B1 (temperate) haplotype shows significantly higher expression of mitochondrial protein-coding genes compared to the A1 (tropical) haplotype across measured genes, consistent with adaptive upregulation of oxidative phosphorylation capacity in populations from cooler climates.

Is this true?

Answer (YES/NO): NO